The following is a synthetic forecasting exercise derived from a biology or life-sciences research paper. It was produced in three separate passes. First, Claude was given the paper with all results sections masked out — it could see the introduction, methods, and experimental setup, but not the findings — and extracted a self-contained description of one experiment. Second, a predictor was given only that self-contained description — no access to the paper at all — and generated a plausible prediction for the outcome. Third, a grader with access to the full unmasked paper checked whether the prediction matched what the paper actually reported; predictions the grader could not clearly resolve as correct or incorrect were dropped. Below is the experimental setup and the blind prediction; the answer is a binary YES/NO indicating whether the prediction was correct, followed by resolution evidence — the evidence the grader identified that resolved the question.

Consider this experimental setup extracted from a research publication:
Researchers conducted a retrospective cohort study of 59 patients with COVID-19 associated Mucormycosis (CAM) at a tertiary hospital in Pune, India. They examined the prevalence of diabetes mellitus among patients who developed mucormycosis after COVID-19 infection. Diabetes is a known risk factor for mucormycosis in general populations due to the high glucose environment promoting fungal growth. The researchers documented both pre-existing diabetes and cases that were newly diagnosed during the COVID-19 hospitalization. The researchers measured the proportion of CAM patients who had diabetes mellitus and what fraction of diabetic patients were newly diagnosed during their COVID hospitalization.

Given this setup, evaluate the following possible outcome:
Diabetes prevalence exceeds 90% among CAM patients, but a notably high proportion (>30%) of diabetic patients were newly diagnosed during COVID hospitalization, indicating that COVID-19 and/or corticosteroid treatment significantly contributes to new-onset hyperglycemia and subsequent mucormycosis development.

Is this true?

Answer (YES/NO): NO